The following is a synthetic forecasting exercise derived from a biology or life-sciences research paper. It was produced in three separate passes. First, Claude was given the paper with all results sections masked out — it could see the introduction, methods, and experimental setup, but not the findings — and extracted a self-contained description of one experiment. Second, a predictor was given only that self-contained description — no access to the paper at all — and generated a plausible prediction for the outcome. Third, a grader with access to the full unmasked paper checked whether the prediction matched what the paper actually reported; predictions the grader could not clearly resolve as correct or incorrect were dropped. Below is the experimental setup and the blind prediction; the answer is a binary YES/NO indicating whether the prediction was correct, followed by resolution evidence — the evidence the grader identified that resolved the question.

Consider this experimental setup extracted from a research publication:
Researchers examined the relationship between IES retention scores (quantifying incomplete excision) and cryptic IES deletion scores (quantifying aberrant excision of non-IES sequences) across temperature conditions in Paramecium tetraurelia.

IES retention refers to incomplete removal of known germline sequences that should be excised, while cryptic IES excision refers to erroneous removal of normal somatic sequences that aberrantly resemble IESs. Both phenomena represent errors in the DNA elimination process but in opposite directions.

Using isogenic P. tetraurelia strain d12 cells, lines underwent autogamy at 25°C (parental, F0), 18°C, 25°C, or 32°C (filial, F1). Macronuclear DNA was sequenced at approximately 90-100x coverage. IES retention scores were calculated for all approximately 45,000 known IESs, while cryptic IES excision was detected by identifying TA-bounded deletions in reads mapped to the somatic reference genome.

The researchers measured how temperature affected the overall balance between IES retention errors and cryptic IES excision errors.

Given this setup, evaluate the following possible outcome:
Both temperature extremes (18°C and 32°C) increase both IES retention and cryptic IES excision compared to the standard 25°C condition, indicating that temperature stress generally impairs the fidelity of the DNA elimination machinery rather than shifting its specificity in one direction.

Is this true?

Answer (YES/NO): YES